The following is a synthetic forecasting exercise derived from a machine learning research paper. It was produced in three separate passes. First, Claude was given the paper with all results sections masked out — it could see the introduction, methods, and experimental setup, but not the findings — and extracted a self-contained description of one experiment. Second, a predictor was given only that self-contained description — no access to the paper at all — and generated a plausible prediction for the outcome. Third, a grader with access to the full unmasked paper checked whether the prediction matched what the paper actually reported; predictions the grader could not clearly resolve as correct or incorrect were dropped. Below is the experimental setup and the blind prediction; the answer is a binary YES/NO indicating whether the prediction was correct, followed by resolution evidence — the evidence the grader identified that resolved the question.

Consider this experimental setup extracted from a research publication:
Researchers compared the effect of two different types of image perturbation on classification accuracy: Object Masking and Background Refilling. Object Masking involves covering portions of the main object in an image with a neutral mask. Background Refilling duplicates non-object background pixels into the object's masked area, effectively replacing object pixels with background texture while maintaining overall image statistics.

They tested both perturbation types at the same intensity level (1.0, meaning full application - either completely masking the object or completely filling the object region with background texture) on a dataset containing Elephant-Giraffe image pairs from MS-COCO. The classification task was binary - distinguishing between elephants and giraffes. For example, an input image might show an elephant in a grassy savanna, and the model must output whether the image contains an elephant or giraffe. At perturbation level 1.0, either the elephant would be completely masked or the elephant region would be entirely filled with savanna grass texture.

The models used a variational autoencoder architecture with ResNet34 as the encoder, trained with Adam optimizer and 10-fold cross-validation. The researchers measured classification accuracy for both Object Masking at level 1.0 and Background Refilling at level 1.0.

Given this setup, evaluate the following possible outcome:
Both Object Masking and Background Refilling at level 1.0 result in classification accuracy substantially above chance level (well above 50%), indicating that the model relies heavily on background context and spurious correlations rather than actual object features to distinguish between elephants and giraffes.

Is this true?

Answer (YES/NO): YES